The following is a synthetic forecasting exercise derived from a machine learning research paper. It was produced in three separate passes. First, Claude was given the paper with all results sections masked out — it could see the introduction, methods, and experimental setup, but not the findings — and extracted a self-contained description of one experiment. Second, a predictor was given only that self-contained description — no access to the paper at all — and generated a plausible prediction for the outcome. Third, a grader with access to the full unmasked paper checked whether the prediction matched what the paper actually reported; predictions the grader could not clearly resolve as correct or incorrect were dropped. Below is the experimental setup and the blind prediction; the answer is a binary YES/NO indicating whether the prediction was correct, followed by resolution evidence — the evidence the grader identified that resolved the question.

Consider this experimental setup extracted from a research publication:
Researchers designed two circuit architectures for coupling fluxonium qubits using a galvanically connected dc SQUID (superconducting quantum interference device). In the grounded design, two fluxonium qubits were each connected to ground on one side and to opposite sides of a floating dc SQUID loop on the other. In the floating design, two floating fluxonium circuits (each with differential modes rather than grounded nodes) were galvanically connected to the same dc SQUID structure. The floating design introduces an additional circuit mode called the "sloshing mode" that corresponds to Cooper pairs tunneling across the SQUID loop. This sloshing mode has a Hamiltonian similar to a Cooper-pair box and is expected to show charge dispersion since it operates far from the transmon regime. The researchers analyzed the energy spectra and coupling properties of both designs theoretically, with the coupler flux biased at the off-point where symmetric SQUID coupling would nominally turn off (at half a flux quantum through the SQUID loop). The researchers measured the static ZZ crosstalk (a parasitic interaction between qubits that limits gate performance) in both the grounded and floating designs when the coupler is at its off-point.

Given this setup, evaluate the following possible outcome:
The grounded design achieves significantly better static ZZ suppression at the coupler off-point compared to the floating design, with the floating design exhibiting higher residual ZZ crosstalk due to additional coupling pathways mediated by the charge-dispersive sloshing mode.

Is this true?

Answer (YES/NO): YES